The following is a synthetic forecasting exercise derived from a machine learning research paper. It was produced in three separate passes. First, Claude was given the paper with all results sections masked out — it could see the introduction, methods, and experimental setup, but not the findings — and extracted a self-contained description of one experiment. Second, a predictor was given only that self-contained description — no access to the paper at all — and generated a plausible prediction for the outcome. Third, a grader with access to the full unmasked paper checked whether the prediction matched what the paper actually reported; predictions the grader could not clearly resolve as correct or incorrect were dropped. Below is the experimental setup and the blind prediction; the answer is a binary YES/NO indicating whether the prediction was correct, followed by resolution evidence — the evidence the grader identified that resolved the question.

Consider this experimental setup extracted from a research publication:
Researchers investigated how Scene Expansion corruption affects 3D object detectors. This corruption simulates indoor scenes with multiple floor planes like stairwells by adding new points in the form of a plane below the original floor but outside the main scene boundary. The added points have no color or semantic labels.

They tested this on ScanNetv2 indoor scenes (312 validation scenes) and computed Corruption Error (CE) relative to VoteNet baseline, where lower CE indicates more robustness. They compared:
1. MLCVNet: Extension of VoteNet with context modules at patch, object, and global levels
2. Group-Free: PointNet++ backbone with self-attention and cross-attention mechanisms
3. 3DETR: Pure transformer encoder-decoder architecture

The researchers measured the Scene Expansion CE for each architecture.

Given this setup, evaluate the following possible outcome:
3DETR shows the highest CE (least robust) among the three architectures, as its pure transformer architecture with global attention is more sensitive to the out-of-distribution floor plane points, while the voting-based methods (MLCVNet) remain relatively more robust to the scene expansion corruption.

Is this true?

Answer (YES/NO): YES